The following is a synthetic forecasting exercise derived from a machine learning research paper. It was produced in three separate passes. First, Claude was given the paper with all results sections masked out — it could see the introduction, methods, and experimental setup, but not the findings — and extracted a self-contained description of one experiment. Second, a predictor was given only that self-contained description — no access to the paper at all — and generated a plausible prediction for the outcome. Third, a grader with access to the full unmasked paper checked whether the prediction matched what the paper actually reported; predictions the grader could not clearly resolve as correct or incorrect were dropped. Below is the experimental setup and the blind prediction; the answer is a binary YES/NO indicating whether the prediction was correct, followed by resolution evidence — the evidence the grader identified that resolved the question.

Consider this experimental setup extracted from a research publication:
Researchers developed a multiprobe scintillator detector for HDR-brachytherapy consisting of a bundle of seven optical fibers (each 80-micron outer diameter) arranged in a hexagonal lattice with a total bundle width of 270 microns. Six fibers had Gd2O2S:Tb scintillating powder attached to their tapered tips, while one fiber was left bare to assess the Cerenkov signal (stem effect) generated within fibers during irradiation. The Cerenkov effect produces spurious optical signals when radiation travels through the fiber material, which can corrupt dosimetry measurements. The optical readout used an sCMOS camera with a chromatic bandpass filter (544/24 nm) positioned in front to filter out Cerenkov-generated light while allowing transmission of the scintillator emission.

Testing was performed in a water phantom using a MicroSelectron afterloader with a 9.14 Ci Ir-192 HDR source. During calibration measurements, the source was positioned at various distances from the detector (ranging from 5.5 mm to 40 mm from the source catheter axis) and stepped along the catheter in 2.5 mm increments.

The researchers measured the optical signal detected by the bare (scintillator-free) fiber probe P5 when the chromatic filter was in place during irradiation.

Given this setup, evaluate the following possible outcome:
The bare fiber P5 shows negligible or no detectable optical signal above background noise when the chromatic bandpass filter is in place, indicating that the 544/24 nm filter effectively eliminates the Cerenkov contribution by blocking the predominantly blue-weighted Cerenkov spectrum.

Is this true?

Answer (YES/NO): YES